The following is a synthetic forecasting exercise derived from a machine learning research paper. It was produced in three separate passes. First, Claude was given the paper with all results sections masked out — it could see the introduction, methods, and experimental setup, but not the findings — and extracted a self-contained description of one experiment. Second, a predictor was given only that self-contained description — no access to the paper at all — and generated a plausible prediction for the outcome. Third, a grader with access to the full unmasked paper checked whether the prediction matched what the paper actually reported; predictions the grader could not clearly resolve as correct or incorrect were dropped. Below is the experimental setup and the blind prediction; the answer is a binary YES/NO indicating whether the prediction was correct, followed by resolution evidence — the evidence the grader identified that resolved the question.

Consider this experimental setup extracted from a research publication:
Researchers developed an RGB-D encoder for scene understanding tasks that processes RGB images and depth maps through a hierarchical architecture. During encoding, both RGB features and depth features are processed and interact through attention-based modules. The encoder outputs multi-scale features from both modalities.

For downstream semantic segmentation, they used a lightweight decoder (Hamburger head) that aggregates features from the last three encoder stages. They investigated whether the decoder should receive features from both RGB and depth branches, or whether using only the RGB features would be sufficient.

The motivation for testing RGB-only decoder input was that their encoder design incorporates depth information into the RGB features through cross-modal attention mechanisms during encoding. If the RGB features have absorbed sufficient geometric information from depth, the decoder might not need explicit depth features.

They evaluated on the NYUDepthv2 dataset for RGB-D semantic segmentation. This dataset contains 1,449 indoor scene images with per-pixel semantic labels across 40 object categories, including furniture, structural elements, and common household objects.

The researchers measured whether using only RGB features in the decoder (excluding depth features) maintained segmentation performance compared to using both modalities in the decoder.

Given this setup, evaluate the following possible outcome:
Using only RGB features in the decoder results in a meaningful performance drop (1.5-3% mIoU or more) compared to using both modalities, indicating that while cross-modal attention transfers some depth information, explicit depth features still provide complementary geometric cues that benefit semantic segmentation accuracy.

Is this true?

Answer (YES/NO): NO